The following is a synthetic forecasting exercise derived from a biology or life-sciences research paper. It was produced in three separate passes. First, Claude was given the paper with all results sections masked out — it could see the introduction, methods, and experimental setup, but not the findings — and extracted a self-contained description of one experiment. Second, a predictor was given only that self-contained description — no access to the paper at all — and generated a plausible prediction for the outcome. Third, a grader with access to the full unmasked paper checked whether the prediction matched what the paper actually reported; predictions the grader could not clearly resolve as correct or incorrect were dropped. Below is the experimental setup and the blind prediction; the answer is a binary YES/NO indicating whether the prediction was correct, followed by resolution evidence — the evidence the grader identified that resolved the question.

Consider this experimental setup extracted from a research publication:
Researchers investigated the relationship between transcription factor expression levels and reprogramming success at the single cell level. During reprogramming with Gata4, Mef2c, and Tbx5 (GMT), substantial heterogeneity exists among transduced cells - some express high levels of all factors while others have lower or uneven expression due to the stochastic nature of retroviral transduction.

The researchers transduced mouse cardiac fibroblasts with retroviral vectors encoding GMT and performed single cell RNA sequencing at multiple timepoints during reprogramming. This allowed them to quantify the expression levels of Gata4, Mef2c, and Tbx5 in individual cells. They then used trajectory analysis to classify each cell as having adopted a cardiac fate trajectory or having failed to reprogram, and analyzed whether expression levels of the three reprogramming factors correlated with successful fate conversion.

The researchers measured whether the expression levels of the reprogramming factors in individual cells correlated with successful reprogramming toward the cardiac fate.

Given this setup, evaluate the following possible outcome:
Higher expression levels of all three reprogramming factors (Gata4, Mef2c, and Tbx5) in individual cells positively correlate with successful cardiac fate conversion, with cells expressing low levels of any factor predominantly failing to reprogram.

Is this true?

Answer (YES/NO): NO